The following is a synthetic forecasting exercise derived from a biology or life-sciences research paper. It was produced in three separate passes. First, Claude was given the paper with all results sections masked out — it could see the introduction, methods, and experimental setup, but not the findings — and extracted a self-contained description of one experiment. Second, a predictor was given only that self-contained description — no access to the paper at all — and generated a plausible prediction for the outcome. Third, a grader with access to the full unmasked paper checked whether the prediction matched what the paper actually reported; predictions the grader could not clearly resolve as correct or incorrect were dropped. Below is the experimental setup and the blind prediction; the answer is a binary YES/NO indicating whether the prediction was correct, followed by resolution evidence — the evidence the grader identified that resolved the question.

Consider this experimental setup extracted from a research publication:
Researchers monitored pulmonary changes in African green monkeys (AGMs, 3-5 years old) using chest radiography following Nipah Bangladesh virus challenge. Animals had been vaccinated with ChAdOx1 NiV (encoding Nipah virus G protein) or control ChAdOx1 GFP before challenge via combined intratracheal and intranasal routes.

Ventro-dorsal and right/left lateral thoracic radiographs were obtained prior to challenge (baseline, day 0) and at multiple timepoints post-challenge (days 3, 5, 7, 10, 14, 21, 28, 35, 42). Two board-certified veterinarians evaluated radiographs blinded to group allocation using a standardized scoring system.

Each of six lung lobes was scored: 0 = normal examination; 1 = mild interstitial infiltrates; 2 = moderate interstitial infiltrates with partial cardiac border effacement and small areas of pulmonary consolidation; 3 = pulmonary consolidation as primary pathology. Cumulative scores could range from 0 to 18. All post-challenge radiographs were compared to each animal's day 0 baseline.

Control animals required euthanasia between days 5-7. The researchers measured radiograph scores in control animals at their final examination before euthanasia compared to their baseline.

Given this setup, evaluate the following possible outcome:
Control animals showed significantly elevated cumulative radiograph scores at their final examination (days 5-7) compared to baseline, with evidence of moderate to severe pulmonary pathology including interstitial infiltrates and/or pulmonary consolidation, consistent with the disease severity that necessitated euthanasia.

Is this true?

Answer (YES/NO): YES